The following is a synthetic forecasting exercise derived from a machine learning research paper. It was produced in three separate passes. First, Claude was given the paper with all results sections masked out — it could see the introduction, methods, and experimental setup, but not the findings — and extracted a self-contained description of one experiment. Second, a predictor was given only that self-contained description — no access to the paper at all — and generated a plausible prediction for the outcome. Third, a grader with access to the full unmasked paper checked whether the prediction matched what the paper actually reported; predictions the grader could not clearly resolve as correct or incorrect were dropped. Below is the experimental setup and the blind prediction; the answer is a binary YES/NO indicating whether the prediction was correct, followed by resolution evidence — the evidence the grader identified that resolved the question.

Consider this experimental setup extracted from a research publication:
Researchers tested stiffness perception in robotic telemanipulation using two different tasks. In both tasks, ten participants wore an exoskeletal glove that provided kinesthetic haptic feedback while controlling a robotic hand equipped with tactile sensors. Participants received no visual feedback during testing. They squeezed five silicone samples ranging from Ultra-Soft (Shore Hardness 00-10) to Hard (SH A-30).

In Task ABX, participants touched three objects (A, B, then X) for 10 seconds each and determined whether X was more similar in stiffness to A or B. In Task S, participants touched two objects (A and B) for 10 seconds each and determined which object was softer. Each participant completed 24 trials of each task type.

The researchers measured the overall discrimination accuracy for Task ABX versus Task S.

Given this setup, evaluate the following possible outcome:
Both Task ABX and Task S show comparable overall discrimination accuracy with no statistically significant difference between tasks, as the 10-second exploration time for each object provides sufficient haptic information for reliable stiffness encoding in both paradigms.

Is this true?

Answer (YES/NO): YES